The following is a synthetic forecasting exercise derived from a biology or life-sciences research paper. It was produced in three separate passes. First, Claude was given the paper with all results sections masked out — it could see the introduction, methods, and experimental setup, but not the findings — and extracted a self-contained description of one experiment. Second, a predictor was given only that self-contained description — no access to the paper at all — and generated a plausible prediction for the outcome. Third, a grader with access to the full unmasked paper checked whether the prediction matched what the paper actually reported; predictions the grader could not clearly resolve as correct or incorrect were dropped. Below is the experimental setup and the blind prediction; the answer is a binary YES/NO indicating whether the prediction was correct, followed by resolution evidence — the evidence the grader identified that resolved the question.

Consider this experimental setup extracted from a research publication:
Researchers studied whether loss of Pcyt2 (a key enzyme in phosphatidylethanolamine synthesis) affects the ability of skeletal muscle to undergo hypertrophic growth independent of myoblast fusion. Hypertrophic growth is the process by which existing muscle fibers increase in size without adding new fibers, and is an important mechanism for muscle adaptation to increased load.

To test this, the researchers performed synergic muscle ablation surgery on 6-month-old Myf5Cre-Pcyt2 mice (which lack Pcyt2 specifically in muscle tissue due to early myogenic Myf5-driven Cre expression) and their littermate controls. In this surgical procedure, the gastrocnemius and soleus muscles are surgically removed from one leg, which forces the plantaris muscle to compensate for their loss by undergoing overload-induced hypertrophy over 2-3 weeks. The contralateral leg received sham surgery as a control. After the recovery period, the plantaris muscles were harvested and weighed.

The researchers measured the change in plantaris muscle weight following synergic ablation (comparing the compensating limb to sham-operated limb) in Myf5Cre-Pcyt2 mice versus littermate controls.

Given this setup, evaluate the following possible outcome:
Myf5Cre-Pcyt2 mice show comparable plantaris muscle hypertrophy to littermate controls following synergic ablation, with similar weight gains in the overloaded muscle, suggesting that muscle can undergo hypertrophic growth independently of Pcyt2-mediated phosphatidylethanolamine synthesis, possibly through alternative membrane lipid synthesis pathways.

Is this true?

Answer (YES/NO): NO